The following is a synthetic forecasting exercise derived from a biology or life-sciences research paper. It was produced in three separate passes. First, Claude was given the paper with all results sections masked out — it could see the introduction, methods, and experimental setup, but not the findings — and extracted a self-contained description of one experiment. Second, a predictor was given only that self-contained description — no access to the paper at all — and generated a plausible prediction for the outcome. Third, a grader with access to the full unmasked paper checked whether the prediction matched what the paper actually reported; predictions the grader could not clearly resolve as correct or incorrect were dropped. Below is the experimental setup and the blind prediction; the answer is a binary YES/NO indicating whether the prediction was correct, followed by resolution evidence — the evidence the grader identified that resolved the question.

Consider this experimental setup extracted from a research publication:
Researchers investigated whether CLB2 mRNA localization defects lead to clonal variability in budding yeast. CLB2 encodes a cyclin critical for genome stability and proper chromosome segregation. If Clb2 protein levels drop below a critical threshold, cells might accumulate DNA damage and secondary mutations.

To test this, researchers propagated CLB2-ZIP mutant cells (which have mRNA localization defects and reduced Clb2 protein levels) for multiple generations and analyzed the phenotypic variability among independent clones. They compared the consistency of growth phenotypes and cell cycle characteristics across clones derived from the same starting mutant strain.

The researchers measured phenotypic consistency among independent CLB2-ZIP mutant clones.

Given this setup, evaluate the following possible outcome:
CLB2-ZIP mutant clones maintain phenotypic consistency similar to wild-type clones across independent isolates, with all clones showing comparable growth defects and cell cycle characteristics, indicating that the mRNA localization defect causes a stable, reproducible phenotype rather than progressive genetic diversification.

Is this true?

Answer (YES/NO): NO